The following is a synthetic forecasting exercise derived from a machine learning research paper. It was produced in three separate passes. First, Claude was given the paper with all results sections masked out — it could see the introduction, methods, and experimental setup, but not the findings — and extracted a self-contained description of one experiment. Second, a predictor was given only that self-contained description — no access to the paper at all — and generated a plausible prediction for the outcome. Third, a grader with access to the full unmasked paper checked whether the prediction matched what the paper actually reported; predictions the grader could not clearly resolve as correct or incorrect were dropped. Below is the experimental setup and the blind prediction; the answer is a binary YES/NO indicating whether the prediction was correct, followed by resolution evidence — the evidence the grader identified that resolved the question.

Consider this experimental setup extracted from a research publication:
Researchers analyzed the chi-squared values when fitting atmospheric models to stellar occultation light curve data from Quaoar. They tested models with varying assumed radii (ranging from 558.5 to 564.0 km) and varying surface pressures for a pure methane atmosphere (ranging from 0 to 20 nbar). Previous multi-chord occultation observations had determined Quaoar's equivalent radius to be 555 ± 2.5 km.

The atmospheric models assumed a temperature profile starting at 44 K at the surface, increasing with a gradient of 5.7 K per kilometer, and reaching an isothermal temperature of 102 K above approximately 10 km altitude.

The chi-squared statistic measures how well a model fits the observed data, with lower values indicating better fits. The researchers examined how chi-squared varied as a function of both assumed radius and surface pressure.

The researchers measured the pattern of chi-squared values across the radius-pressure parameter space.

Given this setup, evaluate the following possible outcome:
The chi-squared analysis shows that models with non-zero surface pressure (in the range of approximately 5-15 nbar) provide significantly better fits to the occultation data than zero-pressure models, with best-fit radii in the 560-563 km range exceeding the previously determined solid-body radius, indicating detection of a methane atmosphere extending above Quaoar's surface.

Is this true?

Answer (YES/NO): NO